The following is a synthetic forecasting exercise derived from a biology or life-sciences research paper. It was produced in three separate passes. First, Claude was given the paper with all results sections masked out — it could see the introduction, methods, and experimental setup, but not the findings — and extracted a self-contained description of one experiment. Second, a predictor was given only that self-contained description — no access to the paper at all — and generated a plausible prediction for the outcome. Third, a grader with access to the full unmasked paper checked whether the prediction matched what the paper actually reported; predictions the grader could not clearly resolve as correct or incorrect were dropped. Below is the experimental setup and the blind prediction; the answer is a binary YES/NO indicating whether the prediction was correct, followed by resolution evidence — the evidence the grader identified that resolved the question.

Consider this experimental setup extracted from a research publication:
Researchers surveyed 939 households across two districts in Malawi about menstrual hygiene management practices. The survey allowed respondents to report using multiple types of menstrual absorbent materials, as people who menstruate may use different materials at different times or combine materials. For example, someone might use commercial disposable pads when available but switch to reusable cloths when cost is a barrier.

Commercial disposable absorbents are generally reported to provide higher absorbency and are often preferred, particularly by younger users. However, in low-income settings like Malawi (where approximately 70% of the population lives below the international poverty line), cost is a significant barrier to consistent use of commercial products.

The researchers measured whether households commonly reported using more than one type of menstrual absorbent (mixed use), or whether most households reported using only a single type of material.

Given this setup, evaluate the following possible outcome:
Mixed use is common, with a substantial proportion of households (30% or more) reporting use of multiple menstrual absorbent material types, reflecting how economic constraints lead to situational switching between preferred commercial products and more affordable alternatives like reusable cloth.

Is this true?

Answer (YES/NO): NO